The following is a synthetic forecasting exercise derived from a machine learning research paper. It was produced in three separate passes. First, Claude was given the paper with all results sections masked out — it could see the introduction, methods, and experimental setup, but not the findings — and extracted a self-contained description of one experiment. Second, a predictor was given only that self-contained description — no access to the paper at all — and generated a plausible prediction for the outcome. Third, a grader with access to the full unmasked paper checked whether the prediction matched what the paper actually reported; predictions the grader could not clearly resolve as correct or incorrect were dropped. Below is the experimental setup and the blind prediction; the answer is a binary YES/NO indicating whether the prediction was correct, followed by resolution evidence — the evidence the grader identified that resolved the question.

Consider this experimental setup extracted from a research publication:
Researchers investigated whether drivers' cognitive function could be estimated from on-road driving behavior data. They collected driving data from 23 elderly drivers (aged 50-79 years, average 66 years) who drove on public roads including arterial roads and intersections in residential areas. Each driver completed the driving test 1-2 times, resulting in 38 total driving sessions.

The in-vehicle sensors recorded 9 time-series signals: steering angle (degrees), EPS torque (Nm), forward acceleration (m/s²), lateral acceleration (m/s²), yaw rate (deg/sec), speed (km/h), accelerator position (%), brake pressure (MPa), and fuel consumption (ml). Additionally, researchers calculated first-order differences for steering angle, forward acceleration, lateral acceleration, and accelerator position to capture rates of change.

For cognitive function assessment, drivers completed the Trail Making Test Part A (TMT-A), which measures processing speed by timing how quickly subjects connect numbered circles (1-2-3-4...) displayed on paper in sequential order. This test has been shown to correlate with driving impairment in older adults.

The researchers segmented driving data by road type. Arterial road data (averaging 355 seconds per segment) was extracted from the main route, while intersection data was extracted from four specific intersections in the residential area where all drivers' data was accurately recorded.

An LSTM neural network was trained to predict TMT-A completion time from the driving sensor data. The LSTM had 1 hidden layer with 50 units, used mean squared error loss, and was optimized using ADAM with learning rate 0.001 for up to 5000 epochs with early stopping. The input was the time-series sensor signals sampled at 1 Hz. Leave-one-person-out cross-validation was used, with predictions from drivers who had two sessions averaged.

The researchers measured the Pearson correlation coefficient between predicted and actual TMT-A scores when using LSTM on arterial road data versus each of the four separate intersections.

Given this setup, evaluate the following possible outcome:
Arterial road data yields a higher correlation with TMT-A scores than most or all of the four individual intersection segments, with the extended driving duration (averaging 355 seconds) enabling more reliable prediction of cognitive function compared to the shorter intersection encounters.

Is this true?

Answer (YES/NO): YES